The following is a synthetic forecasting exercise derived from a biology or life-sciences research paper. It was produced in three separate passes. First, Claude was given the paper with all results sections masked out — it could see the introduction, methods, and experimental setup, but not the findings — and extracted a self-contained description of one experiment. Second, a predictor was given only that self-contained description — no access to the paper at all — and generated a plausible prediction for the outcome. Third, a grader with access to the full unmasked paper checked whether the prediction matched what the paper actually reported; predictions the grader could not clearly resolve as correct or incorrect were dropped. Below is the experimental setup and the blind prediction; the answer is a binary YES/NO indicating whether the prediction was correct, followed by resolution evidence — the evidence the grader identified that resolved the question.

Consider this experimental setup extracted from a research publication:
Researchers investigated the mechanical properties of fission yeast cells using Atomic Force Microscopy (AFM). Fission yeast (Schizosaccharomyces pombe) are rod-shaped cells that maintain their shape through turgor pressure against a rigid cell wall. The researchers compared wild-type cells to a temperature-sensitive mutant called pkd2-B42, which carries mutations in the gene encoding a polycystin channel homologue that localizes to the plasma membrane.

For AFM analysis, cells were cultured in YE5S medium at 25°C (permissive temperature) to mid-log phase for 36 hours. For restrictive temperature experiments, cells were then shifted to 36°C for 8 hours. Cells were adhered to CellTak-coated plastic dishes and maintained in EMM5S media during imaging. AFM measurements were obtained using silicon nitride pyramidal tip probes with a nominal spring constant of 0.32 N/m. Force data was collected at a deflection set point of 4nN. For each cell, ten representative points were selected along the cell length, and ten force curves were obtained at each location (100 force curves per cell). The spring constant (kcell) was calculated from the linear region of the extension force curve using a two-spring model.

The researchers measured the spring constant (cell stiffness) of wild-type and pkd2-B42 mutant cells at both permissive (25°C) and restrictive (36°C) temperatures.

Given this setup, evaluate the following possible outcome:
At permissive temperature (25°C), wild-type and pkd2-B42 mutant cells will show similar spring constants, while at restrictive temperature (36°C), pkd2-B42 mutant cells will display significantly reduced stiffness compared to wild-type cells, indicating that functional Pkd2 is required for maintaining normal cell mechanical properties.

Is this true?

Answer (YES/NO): NO